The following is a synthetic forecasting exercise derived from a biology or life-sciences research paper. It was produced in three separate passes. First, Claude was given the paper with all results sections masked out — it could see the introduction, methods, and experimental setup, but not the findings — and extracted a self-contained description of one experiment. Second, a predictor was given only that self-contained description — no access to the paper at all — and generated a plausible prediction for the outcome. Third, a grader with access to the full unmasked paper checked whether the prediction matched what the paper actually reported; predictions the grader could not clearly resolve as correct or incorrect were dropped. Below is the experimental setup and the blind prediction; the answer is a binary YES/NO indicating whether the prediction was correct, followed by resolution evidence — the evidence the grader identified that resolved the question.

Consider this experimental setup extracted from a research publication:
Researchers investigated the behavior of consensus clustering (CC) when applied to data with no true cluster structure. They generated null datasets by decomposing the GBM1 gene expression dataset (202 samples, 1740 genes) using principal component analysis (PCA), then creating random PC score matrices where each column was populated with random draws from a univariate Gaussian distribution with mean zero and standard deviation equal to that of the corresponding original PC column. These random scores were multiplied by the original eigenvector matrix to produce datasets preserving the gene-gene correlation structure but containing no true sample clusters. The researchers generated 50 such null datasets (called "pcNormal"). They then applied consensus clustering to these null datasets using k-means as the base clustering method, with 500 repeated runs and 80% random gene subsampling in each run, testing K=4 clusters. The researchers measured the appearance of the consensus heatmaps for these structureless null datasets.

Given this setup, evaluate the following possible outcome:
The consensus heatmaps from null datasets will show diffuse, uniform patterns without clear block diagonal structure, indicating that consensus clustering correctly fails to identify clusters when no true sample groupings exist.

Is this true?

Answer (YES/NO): NO